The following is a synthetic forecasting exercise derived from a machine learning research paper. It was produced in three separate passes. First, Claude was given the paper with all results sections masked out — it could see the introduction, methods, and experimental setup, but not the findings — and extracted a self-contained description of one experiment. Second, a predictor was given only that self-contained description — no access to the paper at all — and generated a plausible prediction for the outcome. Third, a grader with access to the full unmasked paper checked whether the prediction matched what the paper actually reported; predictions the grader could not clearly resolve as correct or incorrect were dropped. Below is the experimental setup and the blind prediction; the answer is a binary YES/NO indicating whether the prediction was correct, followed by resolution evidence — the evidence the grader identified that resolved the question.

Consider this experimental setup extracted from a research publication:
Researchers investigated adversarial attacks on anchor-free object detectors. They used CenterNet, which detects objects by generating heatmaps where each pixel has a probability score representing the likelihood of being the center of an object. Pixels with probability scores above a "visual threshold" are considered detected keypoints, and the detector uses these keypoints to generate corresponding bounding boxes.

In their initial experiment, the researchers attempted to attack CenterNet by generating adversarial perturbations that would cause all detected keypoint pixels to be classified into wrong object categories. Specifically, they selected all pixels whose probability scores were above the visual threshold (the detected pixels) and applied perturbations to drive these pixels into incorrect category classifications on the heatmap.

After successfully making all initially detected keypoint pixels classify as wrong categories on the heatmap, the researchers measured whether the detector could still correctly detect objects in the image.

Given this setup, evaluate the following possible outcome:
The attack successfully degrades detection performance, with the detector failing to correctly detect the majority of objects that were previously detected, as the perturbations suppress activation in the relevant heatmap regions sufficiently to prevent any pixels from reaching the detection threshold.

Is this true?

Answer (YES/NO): NO